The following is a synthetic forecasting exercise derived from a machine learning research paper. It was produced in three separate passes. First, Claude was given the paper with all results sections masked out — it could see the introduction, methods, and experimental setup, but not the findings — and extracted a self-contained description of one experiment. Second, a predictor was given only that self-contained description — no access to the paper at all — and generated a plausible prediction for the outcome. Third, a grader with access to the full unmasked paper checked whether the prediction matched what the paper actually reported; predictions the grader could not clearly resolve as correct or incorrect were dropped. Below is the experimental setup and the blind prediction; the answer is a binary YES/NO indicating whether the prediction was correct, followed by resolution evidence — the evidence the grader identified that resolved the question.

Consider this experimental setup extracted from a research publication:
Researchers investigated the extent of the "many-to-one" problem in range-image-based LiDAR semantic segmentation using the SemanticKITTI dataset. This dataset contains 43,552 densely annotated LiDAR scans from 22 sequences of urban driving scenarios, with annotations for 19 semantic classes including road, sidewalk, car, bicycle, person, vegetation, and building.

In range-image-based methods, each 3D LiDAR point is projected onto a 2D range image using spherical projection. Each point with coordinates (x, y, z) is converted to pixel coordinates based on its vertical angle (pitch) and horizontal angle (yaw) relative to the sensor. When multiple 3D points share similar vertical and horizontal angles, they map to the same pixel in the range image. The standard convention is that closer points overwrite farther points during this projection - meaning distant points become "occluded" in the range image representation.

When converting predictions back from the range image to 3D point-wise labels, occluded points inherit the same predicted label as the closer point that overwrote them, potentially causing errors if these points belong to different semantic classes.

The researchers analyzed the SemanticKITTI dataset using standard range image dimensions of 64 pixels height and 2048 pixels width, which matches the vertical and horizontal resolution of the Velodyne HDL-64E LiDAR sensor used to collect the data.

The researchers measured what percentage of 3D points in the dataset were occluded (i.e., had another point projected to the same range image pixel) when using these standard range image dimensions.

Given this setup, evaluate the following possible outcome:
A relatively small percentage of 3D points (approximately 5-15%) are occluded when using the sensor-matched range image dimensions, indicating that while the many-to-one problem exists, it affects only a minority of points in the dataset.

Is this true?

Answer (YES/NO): NO